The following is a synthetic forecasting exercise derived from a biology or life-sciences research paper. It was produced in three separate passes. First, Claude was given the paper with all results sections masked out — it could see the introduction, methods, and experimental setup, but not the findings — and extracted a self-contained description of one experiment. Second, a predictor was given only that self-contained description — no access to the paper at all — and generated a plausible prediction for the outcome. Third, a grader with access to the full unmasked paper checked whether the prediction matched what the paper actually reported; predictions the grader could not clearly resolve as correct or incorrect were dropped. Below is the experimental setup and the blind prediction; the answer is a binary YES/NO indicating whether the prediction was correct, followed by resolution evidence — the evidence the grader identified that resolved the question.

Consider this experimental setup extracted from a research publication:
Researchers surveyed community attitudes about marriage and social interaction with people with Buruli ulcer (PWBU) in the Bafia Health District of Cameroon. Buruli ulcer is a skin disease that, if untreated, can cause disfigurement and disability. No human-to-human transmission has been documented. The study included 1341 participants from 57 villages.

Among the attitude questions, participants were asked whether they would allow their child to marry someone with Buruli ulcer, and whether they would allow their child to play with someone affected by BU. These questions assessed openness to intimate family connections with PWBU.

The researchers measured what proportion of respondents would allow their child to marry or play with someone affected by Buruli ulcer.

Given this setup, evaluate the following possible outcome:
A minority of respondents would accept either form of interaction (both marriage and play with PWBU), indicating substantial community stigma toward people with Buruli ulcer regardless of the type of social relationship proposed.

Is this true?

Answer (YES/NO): YES